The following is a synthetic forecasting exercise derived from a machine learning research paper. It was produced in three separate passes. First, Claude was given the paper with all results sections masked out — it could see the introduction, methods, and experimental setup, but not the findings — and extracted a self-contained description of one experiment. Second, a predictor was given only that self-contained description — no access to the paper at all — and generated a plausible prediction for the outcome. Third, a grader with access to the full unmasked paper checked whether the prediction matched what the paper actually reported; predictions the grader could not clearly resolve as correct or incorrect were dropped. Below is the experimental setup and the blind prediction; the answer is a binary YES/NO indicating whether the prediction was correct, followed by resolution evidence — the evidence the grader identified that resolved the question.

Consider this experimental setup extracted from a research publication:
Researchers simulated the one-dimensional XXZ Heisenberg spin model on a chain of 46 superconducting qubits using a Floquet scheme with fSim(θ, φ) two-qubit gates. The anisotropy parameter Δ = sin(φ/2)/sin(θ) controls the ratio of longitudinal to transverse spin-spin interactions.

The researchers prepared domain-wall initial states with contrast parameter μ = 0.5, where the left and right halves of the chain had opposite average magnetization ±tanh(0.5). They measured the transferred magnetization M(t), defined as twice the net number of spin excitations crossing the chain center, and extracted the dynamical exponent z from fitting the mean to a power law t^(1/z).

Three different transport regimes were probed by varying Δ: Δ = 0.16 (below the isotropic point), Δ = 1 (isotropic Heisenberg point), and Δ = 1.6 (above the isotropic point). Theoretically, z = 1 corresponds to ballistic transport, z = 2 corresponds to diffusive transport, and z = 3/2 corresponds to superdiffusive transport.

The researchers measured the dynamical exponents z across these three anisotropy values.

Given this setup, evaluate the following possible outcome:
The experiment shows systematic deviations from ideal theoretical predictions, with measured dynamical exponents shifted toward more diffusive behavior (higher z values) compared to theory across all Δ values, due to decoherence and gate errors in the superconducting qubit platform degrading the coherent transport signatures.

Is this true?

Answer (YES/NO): NO